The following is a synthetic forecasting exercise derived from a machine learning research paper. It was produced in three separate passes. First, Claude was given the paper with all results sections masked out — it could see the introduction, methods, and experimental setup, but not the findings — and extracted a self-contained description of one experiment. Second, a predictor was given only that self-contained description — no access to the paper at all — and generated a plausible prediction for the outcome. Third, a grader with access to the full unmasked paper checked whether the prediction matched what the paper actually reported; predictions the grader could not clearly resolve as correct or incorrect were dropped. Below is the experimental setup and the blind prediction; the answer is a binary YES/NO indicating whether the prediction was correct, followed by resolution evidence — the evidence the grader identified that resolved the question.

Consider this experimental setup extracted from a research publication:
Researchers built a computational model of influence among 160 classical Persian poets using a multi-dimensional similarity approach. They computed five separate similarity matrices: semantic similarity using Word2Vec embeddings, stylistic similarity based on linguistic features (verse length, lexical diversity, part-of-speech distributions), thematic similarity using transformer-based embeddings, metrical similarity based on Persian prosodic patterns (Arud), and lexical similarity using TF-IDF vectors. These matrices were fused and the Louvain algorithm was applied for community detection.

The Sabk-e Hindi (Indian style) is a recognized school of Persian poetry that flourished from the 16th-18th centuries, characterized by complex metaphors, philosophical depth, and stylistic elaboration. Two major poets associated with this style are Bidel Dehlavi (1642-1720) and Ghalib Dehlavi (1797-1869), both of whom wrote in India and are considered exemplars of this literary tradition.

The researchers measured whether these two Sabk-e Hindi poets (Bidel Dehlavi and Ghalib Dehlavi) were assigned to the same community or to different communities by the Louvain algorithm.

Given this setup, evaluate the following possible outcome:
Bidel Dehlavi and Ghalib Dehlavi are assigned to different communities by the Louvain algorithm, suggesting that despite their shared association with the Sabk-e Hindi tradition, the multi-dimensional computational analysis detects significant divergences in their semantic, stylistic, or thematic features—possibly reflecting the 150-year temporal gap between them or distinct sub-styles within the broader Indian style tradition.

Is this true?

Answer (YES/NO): NO